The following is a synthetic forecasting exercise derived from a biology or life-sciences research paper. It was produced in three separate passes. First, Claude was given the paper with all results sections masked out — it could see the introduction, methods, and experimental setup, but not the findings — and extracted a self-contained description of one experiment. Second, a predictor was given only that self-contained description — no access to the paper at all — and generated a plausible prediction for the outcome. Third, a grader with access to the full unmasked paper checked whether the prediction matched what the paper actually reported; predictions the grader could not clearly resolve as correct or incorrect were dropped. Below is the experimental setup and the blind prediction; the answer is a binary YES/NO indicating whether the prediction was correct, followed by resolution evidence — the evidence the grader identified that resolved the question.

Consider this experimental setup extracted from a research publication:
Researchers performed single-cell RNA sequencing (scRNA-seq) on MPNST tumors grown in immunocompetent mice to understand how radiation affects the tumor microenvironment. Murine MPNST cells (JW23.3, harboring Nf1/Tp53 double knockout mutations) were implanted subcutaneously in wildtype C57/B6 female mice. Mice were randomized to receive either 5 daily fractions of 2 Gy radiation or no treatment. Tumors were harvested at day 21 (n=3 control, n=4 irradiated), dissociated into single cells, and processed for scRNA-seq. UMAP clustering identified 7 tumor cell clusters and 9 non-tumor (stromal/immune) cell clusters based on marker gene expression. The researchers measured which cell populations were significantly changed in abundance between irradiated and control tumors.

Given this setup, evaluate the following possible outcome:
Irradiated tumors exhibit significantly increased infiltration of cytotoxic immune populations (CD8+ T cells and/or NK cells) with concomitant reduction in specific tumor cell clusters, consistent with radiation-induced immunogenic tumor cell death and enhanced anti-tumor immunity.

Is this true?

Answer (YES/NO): NO